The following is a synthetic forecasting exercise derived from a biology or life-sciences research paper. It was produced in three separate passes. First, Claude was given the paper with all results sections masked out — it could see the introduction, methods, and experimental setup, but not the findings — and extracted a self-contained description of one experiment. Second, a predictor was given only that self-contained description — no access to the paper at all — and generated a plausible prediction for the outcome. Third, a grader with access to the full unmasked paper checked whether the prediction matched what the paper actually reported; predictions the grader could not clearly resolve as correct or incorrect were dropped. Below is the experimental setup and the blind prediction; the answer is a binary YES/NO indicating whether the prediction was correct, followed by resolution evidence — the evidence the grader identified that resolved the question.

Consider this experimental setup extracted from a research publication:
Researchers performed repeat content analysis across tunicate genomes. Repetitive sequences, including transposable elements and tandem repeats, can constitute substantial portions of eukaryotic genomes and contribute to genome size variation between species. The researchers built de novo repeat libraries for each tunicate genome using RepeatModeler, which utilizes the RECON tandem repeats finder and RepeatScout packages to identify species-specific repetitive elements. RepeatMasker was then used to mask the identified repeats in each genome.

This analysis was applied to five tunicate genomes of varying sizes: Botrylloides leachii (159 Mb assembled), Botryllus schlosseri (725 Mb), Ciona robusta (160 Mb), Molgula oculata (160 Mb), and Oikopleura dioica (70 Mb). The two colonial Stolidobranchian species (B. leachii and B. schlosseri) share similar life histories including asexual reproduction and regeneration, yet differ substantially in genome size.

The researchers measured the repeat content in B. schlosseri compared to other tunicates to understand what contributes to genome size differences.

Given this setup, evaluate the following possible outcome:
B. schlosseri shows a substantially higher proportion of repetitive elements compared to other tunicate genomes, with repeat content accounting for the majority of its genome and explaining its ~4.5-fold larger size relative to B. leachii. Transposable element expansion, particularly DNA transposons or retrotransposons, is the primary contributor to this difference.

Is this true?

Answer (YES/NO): YES